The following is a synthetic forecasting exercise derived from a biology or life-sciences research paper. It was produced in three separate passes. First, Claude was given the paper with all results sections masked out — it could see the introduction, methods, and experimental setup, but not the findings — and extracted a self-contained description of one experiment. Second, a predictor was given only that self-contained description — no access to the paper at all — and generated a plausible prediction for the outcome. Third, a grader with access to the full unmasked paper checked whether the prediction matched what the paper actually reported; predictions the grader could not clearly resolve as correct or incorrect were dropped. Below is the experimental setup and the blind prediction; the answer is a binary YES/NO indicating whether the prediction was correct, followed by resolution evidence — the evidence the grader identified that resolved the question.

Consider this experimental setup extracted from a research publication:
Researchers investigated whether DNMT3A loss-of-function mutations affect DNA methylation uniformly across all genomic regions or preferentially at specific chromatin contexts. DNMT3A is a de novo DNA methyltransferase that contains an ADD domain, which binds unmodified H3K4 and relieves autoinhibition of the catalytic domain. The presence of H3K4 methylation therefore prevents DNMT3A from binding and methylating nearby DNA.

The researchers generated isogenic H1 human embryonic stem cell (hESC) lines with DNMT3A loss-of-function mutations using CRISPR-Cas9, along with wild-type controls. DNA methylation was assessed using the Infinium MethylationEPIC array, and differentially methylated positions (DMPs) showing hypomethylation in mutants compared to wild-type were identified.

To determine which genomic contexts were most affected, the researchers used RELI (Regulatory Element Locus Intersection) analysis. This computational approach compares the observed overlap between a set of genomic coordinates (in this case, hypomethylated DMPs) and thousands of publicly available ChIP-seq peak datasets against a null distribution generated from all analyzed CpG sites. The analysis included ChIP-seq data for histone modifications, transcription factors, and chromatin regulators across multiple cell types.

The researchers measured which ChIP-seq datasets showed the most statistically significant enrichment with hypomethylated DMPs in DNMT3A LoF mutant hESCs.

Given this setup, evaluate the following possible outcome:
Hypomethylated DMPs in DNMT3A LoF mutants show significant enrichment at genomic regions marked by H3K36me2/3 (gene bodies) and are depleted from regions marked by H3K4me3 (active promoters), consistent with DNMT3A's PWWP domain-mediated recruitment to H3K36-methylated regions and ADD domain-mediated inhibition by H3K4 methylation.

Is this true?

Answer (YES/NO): NO